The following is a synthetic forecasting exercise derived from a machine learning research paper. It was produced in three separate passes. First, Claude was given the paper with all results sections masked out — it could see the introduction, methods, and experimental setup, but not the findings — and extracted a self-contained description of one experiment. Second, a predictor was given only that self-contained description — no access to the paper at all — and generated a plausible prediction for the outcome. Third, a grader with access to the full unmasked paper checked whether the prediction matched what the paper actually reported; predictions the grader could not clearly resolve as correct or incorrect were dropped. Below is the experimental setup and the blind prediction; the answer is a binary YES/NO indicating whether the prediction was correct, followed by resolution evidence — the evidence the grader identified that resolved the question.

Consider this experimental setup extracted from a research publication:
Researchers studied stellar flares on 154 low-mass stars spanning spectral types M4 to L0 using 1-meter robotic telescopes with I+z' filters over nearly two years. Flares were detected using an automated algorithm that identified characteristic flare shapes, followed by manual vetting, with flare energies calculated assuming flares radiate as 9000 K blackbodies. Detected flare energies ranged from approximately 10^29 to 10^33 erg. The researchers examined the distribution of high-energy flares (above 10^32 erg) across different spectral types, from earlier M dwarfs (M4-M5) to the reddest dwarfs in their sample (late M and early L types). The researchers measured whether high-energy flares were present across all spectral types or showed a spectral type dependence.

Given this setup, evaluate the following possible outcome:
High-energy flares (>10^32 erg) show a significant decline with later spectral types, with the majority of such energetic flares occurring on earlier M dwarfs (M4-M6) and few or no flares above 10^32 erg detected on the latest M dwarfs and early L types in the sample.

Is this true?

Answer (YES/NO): YES